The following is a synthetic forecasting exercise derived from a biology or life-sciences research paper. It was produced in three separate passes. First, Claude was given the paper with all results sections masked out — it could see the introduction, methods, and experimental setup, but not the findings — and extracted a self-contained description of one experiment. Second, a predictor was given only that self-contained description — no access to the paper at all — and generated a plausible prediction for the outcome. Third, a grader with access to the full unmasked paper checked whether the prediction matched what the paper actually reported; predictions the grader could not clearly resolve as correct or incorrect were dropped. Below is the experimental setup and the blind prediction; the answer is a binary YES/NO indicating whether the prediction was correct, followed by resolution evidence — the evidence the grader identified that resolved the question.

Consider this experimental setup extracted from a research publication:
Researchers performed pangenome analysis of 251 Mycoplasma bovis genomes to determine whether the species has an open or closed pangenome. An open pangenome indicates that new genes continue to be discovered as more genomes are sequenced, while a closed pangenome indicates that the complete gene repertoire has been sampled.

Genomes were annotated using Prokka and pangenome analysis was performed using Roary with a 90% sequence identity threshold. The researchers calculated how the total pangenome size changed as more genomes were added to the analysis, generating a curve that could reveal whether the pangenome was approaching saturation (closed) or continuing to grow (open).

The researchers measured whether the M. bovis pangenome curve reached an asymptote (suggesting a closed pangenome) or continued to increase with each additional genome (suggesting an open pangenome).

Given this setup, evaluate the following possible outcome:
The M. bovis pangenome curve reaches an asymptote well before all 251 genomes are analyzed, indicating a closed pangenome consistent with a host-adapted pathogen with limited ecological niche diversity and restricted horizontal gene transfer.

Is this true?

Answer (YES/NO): NO